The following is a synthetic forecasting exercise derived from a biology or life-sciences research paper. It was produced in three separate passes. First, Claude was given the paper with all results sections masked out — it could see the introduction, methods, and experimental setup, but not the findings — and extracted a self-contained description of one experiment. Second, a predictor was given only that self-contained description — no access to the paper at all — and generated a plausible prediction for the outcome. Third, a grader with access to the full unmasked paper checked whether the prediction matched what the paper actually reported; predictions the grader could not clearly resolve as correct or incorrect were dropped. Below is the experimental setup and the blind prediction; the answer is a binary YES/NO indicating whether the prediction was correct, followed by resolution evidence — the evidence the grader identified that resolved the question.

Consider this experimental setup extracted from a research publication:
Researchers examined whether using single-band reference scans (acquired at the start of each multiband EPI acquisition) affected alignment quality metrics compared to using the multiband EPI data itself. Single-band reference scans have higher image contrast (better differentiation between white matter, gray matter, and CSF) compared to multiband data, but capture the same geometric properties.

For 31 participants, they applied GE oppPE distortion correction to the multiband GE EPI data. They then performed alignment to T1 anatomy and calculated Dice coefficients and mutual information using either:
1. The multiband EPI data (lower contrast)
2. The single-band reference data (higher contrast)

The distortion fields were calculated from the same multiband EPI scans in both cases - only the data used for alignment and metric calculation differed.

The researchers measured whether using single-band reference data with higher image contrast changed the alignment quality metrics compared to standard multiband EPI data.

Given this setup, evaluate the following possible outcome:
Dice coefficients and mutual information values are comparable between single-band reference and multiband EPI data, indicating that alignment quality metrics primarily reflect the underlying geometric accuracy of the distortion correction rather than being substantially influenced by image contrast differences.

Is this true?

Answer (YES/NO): YES